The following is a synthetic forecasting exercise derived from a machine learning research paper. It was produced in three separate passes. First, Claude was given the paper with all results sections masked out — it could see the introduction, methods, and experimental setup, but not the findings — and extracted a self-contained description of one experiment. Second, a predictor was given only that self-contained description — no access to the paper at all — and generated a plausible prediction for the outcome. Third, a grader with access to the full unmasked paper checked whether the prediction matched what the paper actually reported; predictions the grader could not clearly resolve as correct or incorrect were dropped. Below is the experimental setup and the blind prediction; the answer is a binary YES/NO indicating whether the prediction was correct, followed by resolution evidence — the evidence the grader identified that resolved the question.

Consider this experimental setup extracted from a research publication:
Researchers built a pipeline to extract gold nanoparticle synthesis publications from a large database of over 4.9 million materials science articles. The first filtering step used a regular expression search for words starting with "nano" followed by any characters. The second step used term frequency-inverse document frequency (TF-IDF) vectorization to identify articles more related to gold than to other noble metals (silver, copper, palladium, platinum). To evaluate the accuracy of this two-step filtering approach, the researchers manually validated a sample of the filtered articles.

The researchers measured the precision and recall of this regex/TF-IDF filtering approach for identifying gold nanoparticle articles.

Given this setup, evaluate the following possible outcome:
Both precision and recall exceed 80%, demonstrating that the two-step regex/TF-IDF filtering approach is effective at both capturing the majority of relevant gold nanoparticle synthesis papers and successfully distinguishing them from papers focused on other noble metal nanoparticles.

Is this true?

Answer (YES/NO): YES